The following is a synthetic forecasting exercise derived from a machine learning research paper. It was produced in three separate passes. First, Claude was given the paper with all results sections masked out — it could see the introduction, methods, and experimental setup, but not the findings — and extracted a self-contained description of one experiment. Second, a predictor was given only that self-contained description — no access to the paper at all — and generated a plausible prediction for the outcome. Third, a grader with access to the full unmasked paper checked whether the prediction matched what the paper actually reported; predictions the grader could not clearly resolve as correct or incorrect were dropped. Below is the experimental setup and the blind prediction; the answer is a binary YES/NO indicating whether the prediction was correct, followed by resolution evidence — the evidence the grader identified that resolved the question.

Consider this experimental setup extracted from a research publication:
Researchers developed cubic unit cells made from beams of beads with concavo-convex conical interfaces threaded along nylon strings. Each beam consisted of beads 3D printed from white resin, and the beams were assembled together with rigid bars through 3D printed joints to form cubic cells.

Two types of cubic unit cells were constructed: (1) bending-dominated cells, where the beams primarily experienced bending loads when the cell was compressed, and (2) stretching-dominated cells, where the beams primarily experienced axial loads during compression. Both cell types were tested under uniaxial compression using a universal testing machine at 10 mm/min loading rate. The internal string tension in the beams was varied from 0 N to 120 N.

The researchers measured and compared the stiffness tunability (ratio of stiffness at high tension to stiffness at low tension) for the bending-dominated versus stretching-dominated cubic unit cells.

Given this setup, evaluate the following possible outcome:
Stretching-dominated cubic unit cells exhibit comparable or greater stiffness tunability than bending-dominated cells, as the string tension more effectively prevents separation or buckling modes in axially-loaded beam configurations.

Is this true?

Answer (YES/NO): NO